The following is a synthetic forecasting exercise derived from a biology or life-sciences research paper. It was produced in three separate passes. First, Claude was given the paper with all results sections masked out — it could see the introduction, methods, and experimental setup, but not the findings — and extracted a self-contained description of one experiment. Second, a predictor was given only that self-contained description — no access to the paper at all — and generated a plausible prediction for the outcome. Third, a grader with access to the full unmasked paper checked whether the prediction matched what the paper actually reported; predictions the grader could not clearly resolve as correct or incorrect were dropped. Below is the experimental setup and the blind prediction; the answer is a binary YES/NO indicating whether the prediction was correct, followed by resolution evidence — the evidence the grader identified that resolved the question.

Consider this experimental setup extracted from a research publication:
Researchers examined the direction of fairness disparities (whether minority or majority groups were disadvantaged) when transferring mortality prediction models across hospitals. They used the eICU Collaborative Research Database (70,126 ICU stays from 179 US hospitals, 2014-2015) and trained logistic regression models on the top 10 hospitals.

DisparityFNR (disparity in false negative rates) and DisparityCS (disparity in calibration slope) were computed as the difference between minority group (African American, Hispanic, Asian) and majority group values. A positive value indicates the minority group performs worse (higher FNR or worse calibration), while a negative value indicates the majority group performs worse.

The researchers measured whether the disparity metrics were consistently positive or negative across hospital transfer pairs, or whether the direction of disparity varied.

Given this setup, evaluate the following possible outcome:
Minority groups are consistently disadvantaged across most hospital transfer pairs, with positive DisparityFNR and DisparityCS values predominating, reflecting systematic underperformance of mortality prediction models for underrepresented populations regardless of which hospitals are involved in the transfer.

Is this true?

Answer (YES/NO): NO